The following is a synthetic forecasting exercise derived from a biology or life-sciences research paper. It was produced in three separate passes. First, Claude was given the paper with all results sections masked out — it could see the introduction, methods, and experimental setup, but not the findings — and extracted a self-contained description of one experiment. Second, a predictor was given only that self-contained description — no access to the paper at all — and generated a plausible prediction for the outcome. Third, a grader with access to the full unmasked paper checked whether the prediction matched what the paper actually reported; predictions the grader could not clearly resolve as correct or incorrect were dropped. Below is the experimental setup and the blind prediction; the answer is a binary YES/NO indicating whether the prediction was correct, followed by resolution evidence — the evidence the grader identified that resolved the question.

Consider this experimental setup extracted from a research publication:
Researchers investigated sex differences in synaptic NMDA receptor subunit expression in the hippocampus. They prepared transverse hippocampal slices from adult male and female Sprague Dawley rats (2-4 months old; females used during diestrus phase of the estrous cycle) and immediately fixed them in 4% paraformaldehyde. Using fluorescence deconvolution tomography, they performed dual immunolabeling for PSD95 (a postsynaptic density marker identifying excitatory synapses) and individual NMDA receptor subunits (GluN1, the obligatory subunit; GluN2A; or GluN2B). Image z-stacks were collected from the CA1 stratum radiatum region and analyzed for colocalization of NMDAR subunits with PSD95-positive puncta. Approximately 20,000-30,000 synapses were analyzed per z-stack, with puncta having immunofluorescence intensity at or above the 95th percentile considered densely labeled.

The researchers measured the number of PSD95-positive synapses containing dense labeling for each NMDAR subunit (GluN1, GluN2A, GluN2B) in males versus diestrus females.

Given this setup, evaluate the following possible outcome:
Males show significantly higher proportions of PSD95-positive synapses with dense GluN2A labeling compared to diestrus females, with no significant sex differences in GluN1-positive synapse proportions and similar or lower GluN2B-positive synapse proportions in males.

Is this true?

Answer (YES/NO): NO